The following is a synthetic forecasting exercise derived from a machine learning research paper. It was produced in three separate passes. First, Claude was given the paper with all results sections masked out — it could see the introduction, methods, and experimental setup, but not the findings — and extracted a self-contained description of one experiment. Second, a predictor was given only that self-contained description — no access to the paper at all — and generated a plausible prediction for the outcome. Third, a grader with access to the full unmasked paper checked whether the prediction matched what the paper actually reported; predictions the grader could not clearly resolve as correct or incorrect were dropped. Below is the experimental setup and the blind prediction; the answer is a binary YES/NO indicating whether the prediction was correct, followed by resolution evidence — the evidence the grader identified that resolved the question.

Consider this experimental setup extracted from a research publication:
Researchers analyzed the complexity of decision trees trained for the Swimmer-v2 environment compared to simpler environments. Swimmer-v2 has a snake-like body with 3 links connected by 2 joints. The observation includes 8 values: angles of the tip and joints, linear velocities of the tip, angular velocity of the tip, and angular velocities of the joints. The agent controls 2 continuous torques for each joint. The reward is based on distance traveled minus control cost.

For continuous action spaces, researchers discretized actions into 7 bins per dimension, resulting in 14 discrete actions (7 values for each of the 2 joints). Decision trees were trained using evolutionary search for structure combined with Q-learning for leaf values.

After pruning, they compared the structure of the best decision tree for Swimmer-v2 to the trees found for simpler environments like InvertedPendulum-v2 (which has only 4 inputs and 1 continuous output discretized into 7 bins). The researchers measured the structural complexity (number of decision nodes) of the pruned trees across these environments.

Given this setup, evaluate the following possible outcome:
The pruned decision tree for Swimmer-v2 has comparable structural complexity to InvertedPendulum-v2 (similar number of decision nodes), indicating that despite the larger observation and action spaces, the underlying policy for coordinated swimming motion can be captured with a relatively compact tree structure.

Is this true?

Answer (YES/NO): NO